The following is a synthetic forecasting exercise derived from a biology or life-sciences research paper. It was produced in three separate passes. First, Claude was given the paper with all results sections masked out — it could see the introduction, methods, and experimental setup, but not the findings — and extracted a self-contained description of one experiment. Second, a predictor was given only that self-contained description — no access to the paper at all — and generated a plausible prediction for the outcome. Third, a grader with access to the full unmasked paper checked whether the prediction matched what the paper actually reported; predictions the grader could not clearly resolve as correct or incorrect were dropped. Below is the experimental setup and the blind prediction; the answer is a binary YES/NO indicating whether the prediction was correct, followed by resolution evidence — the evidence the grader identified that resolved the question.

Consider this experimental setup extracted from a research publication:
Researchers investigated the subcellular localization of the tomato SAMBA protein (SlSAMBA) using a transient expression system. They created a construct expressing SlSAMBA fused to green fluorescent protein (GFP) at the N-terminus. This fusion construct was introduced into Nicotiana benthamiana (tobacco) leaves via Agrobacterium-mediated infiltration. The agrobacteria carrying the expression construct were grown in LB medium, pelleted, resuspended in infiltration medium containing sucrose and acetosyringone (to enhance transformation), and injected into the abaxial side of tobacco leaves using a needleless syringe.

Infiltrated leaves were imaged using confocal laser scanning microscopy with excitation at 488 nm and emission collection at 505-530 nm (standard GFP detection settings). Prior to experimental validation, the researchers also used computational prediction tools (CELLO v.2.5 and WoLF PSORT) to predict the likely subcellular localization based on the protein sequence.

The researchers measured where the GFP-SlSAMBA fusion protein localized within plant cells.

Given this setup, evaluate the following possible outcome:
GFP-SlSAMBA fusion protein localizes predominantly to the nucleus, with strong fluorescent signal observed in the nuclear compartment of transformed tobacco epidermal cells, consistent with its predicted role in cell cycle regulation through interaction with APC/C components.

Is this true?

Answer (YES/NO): NO